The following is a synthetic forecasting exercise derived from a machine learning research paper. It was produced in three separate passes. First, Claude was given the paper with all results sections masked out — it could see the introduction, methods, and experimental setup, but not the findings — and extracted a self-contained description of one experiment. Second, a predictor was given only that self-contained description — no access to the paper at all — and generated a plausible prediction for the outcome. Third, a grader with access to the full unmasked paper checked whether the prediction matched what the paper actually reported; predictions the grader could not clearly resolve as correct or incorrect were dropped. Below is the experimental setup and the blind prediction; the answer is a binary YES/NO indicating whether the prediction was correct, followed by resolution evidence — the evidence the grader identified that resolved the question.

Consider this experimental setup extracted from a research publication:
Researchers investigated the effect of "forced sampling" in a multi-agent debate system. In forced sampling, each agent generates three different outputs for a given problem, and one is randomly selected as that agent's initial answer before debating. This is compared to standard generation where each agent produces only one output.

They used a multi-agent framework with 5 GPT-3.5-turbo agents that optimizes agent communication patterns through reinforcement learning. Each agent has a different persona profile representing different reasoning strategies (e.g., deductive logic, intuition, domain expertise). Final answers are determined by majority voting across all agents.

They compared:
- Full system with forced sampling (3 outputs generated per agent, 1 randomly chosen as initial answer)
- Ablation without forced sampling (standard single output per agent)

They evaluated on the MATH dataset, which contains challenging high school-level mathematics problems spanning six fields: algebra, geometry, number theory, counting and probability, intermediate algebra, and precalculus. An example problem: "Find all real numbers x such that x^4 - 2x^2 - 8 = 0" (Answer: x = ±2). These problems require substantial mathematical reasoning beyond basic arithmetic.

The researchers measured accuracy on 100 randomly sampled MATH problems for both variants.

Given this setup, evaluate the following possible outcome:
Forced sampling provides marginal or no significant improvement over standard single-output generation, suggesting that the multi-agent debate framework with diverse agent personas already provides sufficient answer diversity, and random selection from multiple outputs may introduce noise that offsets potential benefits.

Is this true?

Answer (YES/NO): NO